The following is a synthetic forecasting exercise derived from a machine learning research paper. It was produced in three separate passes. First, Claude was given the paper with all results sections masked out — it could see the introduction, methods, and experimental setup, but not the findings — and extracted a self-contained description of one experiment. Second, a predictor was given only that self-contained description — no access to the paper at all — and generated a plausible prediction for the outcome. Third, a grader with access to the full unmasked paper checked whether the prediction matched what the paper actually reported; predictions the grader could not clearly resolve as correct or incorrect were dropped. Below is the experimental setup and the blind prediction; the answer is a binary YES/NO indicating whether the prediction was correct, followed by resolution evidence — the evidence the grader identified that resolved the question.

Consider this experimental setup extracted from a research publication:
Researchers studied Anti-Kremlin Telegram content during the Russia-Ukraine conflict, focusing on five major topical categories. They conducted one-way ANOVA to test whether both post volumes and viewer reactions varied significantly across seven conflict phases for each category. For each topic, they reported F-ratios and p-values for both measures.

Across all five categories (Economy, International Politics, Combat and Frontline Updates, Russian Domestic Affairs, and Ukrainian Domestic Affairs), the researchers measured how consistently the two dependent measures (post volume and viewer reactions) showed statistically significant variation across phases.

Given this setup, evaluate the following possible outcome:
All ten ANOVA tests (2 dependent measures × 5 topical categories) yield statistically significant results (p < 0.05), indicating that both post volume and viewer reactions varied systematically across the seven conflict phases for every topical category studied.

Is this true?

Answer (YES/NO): NO